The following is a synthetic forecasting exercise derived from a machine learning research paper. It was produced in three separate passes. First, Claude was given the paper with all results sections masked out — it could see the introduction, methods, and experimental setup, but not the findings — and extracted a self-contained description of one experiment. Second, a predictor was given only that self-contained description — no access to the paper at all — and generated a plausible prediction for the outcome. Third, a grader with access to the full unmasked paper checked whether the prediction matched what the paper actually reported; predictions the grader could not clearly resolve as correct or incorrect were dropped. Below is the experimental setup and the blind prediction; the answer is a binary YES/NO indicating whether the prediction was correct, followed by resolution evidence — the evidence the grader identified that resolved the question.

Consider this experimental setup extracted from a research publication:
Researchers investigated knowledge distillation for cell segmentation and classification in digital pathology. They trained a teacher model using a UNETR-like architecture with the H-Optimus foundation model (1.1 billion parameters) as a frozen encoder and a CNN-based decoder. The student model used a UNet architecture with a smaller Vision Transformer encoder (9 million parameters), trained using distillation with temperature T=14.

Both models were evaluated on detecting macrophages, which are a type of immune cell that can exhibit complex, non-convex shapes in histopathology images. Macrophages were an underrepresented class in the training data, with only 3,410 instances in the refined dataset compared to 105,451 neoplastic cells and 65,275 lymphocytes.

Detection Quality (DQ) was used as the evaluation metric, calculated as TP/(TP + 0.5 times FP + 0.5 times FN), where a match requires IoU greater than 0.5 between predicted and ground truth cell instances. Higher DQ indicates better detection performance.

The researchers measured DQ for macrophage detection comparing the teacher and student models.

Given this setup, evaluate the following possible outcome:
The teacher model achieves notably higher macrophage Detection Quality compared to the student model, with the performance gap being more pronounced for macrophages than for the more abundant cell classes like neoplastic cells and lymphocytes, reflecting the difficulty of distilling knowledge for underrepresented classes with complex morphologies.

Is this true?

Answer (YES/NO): NO